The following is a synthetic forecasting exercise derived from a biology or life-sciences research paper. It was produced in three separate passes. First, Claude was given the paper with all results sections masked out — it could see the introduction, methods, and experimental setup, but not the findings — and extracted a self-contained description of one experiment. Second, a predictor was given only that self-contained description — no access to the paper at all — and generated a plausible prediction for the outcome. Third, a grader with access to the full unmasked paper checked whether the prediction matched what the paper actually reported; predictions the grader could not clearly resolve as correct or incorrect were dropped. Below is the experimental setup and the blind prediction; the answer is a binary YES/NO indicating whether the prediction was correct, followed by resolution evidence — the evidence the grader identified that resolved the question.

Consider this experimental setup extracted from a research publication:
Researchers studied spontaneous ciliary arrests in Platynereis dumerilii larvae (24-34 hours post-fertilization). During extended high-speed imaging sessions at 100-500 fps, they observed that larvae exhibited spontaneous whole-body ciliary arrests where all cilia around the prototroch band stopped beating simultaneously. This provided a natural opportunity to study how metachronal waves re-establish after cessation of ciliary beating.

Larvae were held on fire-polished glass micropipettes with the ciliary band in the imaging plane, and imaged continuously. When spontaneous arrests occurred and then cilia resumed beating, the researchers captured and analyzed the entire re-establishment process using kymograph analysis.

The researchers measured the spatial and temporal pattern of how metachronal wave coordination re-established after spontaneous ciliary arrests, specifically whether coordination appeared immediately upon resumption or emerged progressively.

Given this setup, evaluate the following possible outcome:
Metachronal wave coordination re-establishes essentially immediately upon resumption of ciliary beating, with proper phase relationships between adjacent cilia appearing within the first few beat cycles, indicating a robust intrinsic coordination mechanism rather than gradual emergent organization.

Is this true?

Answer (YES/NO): NO